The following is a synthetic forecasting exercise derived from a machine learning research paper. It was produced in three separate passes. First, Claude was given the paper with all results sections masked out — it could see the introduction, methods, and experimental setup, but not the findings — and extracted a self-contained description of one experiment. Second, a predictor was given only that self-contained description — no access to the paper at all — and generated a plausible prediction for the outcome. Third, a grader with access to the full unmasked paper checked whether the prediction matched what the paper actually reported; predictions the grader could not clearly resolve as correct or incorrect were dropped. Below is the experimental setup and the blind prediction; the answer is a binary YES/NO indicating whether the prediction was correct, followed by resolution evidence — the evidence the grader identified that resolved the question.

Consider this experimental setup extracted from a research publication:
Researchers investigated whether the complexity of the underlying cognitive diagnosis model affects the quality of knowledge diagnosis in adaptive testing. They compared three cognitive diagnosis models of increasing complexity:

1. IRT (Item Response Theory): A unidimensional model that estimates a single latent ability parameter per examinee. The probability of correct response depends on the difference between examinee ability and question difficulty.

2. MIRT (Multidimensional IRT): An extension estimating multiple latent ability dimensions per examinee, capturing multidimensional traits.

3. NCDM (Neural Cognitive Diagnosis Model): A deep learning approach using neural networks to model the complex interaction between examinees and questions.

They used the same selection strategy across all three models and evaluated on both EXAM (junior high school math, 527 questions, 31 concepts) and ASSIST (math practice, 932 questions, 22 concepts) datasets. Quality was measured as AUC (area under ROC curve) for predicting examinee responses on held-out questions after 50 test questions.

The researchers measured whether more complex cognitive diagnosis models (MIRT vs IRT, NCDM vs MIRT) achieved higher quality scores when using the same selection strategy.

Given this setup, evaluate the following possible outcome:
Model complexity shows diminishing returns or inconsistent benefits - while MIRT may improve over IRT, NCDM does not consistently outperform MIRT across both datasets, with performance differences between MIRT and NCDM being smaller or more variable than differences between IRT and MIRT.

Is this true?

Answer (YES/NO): NO